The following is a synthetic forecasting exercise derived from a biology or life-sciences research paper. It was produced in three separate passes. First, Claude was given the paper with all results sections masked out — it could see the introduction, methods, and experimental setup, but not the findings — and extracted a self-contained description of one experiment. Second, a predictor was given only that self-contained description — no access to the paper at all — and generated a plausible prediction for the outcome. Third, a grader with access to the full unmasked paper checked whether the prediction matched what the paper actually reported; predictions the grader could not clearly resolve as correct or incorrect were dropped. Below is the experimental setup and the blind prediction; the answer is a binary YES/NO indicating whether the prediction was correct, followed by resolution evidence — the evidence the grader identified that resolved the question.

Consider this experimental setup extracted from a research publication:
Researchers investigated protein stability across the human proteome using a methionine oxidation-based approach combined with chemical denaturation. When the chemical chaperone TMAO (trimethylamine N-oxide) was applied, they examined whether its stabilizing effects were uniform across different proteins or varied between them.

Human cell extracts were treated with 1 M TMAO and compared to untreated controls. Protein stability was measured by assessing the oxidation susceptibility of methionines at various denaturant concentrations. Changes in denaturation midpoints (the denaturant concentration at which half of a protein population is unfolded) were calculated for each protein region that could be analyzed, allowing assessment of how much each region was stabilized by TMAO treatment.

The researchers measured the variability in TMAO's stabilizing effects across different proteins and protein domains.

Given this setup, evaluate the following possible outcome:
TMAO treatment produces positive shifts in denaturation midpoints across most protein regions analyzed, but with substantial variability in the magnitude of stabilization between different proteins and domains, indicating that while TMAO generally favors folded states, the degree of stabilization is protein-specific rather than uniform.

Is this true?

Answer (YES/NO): YES